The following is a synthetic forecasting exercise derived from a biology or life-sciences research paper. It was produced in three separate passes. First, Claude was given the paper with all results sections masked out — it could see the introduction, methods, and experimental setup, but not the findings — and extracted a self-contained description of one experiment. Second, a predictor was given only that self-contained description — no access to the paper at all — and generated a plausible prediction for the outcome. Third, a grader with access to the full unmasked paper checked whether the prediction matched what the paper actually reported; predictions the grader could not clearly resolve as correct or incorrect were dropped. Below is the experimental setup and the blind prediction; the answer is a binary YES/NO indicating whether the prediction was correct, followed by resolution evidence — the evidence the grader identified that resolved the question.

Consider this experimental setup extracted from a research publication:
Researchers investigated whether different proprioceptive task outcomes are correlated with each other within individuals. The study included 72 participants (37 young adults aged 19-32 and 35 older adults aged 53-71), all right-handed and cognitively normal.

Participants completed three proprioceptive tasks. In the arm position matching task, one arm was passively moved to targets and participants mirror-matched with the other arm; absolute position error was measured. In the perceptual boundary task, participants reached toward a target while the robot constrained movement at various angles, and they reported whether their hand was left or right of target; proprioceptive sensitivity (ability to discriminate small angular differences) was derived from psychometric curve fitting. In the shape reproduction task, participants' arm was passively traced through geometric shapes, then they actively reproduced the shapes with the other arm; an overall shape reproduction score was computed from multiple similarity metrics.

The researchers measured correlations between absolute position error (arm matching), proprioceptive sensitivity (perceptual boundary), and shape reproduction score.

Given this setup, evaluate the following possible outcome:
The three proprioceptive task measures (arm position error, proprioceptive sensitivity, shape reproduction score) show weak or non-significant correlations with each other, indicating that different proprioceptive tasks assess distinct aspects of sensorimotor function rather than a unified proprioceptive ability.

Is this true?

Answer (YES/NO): YES